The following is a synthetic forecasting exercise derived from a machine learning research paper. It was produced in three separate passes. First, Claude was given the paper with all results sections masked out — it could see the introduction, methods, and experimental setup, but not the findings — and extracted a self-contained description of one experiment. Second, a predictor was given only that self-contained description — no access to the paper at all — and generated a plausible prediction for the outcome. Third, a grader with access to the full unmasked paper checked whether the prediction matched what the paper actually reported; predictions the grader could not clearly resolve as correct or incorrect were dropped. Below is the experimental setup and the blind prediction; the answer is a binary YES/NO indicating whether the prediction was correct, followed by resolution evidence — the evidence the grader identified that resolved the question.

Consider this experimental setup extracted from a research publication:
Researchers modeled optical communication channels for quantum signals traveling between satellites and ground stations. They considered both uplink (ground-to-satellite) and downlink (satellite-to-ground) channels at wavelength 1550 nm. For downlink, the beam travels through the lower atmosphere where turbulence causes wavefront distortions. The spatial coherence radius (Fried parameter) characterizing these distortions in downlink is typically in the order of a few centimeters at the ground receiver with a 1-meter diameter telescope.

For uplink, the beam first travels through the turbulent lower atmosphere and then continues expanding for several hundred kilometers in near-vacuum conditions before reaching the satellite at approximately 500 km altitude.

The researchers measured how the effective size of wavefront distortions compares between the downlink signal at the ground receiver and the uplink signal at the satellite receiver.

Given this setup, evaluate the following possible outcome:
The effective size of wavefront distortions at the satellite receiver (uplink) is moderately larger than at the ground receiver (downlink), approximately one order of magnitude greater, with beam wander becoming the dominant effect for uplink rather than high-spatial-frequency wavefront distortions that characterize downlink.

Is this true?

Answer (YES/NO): NO